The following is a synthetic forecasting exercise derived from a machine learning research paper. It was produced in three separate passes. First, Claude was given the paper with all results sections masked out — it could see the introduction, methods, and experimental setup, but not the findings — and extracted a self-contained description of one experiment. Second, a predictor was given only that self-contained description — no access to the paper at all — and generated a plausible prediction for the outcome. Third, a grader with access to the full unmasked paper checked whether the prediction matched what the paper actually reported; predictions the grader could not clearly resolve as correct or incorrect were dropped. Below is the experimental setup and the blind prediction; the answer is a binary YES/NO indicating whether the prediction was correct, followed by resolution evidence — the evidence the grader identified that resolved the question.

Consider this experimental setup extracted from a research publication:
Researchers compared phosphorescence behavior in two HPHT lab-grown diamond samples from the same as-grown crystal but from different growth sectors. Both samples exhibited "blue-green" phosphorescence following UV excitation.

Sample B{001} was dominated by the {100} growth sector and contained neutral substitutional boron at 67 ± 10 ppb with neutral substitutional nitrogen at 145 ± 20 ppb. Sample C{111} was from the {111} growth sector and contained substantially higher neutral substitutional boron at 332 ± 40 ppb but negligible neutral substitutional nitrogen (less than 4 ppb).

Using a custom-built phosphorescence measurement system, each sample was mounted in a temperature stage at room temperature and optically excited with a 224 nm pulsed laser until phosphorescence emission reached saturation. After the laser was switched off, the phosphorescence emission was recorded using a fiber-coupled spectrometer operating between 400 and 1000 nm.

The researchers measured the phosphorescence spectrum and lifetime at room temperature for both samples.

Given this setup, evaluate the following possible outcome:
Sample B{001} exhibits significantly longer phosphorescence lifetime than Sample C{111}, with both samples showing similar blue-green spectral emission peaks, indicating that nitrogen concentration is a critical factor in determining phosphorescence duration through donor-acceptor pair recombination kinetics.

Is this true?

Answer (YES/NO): NO